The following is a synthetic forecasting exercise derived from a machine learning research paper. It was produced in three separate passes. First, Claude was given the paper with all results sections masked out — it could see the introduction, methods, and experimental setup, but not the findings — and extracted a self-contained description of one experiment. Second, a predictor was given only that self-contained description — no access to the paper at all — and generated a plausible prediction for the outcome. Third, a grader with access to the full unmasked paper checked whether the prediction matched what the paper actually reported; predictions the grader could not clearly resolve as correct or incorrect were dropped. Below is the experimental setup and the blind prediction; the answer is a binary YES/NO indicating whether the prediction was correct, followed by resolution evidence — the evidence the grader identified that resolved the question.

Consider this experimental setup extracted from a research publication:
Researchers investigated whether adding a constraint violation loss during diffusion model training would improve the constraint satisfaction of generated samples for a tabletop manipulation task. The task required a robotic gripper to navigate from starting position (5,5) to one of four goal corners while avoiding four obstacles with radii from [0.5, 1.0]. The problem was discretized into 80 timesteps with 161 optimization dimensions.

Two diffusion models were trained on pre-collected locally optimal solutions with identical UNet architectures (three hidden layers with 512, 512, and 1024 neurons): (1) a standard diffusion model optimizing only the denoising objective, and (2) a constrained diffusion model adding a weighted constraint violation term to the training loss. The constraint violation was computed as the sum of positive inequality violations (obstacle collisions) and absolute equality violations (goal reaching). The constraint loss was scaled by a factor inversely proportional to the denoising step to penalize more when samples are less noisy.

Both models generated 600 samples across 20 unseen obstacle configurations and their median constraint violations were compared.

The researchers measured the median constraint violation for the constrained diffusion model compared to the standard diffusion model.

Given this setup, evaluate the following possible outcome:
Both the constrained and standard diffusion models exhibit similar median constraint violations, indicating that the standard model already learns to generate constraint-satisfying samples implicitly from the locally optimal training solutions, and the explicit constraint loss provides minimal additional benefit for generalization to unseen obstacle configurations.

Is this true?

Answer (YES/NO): YES